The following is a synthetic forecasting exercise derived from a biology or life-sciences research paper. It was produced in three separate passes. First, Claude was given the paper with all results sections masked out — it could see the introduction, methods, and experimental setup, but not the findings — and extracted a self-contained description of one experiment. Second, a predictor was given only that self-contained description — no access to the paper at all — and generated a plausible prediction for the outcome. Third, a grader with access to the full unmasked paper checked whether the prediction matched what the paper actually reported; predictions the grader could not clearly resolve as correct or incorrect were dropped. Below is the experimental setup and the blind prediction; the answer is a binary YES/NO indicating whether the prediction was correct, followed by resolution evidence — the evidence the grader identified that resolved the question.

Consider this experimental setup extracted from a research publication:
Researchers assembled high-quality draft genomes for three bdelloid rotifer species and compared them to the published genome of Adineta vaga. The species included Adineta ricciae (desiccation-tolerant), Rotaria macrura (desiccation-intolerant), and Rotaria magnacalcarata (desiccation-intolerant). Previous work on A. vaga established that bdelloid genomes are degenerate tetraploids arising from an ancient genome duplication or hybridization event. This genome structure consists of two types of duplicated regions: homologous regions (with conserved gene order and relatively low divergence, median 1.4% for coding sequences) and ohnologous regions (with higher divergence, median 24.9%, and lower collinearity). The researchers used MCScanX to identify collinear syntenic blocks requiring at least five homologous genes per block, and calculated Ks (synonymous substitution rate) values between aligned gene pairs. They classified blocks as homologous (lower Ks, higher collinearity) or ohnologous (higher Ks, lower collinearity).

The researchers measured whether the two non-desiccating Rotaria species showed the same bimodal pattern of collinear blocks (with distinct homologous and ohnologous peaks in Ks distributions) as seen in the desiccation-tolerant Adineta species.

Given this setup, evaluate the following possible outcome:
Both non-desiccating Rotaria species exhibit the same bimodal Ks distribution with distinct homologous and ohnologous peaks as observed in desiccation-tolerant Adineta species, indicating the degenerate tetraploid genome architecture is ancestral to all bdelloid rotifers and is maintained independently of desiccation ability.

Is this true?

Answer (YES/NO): NO